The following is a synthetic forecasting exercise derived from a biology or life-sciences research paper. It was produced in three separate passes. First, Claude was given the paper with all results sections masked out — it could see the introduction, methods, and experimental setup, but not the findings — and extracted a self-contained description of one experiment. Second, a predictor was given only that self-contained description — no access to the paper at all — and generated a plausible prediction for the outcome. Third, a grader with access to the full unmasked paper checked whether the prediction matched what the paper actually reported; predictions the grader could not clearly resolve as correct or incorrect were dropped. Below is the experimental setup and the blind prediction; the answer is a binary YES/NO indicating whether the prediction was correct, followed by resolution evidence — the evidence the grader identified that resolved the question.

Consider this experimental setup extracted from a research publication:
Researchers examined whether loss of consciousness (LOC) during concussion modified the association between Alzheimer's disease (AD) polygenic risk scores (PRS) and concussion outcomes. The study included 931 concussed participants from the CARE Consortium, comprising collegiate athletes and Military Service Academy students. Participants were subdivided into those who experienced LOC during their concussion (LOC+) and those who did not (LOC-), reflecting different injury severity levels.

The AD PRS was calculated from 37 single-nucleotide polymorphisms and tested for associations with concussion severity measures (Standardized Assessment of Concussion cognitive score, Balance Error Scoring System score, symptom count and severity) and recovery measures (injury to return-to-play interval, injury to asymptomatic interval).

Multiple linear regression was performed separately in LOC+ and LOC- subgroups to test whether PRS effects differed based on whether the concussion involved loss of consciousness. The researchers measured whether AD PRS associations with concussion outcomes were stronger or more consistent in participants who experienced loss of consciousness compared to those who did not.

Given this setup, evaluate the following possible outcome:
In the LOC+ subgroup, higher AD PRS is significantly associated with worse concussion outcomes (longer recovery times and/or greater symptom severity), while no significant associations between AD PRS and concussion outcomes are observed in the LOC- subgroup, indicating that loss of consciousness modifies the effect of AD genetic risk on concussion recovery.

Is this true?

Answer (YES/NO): NO